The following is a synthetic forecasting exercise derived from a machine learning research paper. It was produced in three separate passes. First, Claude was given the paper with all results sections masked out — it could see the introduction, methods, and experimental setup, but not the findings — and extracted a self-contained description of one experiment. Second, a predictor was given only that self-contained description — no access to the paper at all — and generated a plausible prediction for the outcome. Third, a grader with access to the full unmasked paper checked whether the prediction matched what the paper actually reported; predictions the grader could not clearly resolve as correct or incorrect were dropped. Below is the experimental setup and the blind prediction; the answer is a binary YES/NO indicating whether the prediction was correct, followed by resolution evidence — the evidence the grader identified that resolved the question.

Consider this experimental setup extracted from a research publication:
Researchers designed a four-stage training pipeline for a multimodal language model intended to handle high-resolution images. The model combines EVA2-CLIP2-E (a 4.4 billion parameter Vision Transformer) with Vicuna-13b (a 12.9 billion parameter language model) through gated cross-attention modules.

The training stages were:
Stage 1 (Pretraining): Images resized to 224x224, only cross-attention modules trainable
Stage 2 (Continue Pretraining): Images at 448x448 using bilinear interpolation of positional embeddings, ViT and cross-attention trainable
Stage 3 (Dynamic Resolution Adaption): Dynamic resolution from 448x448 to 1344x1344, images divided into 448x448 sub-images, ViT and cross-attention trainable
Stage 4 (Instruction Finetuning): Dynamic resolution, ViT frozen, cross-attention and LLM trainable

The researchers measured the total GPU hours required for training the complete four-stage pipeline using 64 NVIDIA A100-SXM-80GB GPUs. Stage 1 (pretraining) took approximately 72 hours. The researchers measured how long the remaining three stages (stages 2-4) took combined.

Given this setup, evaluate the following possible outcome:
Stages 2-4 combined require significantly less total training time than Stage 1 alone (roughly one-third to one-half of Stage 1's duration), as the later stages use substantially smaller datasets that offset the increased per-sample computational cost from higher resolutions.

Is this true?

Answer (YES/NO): NO